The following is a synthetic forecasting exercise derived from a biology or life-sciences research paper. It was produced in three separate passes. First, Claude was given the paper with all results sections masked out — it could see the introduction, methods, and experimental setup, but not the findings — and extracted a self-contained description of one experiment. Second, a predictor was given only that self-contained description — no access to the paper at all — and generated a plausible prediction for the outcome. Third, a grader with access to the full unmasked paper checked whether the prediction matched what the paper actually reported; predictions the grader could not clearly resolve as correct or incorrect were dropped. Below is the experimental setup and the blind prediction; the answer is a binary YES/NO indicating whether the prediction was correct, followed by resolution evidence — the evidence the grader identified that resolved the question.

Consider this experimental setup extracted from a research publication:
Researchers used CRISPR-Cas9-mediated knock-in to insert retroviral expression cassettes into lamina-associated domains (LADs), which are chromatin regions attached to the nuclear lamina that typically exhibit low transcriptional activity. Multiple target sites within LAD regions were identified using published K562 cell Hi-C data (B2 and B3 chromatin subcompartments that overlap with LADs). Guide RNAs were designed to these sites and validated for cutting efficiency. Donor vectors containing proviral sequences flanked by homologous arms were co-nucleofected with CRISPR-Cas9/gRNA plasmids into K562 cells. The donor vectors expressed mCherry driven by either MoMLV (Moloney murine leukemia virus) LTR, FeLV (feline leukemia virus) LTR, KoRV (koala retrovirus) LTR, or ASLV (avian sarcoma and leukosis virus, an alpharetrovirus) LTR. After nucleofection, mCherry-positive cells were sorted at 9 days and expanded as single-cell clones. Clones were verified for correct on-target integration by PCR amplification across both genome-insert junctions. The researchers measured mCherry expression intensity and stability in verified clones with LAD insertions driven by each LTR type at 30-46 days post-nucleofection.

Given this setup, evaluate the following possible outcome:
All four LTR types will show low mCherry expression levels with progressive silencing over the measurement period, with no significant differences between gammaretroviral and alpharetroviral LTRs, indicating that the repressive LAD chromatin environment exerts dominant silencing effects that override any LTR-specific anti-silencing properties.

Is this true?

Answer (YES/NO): NO